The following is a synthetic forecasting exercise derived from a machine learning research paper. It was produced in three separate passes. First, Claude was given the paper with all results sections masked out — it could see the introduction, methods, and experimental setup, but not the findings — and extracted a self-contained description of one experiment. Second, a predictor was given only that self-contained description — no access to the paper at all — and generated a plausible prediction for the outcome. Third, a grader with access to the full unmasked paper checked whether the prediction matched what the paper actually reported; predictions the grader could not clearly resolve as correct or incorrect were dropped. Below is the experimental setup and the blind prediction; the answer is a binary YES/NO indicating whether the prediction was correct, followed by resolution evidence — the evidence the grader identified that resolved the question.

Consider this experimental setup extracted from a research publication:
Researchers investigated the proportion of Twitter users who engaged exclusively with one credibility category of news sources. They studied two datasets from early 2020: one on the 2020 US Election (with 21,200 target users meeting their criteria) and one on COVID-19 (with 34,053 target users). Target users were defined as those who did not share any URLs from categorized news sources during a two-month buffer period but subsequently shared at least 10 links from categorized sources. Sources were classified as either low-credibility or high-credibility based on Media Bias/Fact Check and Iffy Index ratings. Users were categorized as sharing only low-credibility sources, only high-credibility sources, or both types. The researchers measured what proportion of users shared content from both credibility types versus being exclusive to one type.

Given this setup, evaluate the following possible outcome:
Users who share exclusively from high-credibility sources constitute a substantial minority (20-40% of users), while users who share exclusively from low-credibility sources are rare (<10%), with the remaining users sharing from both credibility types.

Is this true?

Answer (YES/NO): NO